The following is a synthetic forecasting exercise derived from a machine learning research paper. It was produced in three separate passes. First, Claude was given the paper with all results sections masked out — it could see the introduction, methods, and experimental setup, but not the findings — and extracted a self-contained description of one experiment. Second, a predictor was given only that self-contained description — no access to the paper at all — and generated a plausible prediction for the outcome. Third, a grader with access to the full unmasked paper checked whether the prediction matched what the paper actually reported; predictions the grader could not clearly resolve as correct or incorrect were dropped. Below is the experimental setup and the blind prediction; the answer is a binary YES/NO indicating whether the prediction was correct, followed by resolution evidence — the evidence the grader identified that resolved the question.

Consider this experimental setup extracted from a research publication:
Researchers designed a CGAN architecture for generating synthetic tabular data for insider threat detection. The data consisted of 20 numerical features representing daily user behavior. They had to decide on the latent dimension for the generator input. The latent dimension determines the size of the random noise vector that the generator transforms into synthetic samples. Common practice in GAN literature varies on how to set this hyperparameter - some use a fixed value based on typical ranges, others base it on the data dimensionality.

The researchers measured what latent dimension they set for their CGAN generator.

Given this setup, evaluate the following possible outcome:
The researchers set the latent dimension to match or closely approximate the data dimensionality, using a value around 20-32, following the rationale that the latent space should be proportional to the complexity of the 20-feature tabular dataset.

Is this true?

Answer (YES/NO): YES